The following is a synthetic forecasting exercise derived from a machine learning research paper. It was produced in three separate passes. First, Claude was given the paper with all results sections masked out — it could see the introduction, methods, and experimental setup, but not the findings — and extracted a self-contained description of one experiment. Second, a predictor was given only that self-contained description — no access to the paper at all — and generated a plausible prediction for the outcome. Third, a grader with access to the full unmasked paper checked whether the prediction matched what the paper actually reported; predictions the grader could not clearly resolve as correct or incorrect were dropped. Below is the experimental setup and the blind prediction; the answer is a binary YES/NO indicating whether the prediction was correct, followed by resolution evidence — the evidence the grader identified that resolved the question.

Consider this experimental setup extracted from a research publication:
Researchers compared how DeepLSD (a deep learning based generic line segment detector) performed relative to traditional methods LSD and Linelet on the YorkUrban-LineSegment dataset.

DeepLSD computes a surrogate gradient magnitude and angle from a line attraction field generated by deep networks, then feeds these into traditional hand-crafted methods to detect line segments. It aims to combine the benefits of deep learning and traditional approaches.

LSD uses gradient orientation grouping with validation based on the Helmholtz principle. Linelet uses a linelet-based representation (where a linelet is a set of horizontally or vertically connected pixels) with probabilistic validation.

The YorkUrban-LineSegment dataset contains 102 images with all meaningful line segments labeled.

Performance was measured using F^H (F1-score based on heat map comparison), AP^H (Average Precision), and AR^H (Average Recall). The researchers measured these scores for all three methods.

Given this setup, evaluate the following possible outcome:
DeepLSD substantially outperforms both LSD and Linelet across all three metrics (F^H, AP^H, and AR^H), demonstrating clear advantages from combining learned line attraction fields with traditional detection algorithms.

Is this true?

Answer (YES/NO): NO